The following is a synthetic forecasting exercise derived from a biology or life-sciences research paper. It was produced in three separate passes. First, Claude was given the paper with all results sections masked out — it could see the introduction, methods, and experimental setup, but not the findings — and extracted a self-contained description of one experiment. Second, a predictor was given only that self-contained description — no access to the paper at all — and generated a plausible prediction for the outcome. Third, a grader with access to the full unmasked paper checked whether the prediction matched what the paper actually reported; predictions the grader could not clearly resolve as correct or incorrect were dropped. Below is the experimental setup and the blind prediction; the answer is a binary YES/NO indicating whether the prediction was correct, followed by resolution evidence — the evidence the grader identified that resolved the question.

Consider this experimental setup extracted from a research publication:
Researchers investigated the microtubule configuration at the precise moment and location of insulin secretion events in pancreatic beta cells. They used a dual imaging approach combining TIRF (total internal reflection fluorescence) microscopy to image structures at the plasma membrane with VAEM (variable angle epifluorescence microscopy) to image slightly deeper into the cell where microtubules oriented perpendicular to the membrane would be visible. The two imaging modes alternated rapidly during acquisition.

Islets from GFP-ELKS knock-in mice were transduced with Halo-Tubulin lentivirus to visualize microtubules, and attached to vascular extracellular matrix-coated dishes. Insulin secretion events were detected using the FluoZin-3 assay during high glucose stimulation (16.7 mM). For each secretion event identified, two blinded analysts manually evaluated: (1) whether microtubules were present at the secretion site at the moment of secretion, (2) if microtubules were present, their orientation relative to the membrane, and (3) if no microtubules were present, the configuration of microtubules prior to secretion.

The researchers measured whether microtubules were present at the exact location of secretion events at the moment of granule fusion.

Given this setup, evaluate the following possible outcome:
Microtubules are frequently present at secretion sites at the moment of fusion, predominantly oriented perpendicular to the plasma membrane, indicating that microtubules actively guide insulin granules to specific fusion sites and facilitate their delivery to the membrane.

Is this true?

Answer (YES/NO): NO